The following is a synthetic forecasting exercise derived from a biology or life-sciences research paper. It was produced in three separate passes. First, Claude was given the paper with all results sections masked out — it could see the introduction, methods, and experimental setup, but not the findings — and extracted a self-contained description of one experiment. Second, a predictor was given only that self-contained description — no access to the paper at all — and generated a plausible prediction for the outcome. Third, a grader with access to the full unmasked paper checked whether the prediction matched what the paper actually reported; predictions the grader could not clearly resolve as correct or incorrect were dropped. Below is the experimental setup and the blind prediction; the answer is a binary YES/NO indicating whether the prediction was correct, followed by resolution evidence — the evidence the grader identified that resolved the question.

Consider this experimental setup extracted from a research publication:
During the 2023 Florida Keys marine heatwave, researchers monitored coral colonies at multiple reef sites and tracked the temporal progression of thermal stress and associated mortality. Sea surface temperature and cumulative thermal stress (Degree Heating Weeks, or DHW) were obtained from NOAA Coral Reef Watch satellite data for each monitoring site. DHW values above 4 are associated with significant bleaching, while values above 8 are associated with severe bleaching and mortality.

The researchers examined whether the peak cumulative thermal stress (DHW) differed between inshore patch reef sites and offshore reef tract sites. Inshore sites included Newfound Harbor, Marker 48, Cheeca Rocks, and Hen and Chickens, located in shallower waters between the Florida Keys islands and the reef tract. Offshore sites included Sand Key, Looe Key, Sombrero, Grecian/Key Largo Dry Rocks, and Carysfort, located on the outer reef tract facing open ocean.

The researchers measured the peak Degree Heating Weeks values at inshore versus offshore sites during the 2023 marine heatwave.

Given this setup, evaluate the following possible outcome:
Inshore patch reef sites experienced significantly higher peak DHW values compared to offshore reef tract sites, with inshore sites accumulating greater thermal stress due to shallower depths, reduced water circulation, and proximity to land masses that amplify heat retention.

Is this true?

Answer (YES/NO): YES